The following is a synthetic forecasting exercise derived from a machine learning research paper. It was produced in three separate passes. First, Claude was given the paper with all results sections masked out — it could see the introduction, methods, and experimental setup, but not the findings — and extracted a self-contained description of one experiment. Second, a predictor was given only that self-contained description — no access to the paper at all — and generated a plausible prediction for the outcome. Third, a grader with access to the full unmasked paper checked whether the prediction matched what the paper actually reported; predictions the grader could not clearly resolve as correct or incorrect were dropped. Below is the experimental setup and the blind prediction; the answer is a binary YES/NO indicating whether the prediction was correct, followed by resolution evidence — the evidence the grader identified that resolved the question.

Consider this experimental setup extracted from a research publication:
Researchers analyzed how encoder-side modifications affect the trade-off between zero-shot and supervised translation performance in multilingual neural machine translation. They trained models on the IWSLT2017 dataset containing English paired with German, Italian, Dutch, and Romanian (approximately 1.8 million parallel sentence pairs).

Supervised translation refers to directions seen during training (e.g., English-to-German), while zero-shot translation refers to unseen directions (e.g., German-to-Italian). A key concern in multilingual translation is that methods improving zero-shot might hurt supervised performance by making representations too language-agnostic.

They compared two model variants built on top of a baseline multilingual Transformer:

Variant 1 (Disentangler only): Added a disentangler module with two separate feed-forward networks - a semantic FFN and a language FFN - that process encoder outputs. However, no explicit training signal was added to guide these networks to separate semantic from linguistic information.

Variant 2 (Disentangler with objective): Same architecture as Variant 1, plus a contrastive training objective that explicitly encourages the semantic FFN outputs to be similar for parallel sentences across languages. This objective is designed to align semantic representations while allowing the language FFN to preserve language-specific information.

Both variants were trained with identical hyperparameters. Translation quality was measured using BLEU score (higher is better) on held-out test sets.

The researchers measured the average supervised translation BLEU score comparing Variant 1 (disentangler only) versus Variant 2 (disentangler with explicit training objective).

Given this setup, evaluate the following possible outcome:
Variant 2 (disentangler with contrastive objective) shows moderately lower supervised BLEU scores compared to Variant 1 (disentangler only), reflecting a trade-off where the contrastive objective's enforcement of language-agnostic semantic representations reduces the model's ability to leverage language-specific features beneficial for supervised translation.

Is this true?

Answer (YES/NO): NO